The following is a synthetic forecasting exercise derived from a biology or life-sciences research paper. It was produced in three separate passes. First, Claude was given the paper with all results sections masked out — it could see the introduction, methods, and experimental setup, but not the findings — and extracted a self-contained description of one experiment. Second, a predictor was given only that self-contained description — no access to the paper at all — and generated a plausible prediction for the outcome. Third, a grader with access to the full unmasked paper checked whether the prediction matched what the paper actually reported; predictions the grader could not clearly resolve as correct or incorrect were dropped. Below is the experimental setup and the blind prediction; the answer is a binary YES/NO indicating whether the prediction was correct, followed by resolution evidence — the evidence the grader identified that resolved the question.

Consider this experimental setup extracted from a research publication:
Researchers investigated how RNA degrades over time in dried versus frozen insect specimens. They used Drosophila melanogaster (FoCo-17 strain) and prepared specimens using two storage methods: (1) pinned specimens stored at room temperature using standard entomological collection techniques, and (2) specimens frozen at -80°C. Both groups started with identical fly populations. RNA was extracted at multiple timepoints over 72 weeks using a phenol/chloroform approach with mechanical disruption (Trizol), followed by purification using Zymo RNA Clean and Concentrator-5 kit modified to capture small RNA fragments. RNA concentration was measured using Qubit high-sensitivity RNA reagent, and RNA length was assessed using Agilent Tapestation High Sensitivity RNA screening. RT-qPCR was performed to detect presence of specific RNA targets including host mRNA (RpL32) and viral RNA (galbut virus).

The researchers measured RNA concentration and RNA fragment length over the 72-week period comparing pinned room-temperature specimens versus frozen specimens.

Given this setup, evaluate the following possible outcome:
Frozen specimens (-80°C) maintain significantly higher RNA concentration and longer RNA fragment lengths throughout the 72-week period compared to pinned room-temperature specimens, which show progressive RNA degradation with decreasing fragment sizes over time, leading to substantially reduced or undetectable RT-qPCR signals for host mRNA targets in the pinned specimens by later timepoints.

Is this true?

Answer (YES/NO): NO